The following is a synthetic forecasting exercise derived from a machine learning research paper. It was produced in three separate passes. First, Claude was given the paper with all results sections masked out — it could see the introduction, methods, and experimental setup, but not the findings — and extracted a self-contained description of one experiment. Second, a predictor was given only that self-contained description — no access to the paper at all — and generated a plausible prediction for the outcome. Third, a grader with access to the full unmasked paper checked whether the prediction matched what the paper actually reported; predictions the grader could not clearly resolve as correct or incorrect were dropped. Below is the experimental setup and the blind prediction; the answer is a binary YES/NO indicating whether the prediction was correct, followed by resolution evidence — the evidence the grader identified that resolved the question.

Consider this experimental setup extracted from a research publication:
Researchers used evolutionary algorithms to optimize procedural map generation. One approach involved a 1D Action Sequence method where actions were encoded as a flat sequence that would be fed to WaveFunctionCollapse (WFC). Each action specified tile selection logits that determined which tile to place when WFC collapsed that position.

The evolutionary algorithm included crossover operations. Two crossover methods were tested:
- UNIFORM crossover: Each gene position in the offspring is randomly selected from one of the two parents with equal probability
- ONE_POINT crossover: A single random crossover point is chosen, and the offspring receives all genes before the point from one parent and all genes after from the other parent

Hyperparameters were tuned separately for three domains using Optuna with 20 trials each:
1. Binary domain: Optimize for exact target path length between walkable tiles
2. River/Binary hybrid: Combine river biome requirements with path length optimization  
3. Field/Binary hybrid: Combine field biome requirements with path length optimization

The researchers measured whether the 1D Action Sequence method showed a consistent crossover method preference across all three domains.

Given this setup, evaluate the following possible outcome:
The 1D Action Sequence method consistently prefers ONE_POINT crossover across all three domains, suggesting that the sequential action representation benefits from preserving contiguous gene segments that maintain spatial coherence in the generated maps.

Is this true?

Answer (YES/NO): YES